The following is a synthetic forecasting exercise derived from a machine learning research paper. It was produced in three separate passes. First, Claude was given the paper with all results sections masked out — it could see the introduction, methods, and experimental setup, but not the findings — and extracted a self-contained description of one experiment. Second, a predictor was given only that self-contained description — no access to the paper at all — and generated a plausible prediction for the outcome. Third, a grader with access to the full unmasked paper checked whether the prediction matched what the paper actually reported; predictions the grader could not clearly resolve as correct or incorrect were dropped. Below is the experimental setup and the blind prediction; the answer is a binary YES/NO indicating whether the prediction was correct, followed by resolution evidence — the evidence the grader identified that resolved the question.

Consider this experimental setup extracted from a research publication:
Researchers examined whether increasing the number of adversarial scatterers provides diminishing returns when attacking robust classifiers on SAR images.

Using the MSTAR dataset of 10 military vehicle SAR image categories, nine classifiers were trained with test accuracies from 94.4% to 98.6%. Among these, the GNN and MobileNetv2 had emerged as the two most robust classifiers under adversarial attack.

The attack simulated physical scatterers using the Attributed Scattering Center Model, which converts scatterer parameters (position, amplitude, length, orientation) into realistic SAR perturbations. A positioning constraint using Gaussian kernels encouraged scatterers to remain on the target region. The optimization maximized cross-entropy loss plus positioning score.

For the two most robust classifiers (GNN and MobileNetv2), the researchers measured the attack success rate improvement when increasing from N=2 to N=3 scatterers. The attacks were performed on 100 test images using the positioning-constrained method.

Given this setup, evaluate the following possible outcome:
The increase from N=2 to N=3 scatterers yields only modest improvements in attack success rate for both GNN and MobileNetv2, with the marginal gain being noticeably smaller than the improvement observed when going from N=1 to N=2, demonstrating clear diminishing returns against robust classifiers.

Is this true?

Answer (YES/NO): YES